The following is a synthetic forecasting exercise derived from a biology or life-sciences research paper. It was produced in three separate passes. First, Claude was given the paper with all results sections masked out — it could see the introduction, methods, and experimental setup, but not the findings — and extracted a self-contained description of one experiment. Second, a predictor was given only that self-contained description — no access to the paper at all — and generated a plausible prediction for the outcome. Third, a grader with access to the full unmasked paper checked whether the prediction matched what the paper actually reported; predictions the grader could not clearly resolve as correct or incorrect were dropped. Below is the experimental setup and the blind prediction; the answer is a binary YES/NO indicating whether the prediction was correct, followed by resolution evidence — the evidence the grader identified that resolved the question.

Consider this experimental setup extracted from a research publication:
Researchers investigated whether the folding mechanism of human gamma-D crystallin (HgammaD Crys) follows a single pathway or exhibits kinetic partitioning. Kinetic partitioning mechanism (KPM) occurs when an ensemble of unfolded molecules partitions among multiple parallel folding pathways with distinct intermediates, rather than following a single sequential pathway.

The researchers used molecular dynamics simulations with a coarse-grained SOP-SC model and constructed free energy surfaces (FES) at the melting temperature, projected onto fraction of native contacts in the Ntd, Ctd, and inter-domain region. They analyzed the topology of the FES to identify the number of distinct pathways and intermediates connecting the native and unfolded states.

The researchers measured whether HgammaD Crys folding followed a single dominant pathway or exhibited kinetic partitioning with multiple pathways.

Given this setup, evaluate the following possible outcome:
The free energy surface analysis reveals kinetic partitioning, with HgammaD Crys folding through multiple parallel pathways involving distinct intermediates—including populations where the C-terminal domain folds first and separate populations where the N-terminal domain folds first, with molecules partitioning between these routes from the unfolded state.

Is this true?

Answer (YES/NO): YES